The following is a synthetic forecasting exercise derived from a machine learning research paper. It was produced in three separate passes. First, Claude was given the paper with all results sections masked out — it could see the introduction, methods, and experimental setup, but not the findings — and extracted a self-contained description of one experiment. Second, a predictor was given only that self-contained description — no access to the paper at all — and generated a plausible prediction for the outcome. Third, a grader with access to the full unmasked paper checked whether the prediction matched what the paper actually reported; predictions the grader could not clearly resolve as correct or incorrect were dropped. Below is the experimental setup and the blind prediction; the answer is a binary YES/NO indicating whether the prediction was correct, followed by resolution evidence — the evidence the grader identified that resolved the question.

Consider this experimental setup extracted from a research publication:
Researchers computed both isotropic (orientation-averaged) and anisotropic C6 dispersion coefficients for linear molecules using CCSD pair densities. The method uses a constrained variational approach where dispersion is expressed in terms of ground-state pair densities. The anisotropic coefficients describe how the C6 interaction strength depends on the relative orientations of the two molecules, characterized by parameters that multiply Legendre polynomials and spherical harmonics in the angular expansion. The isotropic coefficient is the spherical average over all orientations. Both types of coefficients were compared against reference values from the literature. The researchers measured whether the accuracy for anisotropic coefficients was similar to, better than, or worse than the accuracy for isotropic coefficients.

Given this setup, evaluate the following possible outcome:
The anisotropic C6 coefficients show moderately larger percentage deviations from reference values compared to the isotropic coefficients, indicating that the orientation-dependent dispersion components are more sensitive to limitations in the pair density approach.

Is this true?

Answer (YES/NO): NO